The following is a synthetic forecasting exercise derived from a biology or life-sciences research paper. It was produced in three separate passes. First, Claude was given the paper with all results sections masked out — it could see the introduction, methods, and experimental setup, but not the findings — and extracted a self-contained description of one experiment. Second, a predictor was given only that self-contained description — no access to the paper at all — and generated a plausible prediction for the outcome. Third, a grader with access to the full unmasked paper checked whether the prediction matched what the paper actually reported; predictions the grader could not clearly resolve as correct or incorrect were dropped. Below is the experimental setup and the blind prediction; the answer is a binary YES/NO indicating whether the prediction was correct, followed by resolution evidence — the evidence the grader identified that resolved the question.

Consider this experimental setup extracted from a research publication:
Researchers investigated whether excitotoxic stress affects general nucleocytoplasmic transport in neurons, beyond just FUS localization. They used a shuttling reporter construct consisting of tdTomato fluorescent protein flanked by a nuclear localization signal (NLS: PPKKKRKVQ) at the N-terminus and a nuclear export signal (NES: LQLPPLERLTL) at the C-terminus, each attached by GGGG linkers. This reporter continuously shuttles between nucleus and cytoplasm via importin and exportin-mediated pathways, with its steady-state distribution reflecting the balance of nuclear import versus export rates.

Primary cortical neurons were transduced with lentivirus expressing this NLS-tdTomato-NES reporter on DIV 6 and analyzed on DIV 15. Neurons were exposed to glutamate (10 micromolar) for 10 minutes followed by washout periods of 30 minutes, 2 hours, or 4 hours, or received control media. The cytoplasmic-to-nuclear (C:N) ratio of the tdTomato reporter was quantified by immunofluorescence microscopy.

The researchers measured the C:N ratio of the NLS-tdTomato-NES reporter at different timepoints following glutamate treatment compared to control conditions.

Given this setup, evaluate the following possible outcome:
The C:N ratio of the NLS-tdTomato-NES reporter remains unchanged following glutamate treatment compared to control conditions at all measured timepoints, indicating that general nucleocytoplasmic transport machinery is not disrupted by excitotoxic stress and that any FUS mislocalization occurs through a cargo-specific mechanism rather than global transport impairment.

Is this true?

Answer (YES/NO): NO